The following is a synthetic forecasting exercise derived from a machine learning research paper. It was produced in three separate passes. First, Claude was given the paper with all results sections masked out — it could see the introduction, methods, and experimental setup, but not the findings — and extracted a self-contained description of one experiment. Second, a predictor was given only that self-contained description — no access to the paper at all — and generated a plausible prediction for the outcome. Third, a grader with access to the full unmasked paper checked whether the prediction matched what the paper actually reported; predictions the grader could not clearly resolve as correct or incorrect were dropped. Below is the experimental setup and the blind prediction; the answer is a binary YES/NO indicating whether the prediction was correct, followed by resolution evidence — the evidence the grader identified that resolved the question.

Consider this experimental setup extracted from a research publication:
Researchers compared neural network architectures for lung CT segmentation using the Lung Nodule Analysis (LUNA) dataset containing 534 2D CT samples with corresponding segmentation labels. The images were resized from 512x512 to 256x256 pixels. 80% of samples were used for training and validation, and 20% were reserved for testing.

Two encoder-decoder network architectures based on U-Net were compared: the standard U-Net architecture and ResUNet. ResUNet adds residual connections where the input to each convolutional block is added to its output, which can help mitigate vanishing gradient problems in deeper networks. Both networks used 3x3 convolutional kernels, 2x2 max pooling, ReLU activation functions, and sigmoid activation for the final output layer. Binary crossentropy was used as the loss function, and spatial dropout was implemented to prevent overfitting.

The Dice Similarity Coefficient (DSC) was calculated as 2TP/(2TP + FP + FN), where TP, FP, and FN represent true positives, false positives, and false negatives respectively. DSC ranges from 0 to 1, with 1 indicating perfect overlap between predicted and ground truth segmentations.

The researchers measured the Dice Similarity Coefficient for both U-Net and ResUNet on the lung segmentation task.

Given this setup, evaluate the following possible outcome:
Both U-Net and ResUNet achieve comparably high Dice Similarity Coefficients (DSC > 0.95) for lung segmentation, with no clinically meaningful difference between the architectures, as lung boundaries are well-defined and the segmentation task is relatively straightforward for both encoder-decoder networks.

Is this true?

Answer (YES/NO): YES